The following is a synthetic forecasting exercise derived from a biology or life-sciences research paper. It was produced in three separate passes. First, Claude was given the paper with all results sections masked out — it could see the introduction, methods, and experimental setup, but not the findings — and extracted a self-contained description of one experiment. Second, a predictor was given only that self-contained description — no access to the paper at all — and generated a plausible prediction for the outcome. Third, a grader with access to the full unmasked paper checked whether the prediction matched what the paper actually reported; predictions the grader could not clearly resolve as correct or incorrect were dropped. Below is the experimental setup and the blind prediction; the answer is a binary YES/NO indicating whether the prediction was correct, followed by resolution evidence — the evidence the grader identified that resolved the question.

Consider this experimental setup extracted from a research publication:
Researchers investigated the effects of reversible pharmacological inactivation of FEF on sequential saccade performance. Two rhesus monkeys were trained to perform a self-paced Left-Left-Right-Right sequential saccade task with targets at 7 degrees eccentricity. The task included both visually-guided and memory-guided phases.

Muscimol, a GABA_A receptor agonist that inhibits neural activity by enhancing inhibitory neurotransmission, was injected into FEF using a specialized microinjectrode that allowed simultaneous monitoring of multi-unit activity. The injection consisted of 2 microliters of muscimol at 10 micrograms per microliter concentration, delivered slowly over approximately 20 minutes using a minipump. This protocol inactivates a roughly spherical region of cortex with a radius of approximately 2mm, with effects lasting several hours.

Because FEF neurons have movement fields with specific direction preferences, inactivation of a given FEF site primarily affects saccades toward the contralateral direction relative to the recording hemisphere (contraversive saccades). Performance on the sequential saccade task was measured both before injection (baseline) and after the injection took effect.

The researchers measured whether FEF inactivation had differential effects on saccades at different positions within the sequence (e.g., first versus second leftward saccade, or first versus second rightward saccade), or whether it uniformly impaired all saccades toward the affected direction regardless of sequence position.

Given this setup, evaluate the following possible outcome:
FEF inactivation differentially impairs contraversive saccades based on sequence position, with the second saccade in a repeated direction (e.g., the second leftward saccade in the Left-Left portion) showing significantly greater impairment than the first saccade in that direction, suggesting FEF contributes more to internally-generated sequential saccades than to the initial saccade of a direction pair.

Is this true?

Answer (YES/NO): NO